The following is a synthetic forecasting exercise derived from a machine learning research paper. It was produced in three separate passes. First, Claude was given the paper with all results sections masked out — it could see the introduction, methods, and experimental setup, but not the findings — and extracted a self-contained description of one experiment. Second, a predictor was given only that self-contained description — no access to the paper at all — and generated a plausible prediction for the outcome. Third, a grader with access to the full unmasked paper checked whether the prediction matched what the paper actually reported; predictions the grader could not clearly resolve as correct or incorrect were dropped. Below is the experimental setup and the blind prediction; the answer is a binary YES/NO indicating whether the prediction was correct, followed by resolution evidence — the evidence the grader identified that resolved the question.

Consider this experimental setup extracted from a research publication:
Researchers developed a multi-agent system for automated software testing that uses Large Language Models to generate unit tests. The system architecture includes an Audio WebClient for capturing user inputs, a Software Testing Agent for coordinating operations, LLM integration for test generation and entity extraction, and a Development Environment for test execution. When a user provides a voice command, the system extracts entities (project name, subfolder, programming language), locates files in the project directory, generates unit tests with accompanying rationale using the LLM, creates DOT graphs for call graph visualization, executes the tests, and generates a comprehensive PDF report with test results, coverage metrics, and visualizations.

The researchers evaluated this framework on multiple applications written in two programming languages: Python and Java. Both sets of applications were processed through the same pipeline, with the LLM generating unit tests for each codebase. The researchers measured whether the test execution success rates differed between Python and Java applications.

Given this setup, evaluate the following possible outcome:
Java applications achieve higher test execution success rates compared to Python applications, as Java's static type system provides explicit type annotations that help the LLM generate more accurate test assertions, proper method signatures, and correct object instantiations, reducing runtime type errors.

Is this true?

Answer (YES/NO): NO